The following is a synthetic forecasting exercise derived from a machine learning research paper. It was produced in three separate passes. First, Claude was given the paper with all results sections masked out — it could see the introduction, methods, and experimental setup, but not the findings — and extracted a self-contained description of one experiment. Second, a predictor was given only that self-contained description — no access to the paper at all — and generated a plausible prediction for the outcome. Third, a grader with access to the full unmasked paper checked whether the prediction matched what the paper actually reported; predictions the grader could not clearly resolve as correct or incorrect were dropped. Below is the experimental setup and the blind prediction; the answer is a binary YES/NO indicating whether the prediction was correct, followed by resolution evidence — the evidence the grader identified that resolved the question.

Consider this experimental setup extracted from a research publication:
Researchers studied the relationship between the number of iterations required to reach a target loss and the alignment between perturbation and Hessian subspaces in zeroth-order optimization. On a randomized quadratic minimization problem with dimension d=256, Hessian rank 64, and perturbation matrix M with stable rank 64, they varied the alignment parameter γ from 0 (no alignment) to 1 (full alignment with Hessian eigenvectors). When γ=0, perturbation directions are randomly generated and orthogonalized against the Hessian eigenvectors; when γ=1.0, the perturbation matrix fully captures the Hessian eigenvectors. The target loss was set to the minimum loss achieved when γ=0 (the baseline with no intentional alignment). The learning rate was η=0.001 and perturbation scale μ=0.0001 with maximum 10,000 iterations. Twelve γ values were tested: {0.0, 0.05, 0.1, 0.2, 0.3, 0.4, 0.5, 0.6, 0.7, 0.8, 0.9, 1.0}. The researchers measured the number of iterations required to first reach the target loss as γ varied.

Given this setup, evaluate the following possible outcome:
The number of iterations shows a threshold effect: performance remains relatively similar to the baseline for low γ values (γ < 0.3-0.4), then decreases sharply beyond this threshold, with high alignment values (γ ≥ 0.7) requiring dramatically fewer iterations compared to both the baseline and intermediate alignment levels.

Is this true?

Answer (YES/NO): NO